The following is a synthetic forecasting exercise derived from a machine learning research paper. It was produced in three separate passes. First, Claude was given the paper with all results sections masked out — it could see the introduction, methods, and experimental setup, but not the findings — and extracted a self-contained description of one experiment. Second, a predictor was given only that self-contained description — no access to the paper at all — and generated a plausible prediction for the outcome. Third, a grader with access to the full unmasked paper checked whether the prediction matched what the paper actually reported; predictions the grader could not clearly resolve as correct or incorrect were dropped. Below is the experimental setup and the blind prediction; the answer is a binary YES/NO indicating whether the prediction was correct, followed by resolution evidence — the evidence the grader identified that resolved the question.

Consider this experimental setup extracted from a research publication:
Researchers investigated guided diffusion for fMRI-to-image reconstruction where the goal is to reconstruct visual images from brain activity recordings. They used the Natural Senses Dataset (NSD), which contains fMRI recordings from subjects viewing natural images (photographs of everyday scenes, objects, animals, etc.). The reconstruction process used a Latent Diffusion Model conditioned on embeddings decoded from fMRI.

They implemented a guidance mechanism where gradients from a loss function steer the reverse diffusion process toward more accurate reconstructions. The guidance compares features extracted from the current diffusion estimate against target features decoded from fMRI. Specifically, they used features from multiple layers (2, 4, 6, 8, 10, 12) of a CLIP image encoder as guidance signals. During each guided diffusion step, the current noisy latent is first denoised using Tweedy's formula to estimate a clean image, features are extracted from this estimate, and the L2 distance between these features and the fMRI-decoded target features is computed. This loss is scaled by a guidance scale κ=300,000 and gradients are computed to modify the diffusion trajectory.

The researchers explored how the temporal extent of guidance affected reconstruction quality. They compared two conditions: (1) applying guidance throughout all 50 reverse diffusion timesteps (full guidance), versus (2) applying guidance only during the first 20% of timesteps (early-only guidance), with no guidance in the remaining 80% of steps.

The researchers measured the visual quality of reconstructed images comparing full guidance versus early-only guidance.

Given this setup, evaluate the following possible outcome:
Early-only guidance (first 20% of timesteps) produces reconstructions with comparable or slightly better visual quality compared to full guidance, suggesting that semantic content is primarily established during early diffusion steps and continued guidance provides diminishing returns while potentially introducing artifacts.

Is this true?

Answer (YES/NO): YES